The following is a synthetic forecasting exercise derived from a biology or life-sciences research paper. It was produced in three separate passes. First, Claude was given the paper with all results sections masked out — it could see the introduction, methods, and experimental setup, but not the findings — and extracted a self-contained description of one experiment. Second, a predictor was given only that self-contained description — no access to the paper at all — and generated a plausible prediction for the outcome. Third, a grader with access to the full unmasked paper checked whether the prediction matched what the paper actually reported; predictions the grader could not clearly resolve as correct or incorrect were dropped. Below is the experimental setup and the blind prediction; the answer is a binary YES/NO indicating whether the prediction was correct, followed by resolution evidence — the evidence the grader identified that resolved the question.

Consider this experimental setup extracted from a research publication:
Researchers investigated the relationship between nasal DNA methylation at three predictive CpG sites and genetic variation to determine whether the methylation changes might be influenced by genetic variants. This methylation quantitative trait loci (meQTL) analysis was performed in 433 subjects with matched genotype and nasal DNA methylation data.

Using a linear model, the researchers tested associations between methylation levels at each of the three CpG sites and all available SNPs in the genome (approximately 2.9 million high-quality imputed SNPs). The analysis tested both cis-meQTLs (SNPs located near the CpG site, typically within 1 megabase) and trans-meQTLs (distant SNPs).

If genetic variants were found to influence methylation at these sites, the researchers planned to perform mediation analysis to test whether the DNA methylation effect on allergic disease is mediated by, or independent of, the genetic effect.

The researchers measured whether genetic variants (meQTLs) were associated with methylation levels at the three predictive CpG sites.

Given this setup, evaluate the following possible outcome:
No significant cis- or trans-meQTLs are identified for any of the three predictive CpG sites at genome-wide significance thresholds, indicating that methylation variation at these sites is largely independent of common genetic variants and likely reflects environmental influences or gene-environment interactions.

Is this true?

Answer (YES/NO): NO